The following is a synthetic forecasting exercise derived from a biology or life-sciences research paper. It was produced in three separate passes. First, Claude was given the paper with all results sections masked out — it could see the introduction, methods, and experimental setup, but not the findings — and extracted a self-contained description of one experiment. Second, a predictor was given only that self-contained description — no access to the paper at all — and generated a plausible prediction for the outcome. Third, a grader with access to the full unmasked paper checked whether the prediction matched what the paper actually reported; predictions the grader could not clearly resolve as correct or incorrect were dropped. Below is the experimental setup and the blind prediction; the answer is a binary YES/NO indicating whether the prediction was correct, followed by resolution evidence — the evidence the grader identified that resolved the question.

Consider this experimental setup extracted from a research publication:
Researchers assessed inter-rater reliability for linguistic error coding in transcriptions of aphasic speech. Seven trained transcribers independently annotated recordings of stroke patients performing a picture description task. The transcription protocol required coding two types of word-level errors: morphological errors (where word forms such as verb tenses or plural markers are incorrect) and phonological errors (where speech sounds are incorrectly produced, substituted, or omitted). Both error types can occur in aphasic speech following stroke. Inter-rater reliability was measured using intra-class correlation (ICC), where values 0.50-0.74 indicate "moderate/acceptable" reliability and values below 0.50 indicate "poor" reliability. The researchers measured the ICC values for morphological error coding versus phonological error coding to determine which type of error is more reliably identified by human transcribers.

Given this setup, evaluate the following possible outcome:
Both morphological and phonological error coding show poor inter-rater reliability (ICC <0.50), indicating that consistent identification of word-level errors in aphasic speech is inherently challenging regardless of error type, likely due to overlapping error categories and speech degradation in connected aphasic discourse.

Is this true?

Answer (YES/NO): NO